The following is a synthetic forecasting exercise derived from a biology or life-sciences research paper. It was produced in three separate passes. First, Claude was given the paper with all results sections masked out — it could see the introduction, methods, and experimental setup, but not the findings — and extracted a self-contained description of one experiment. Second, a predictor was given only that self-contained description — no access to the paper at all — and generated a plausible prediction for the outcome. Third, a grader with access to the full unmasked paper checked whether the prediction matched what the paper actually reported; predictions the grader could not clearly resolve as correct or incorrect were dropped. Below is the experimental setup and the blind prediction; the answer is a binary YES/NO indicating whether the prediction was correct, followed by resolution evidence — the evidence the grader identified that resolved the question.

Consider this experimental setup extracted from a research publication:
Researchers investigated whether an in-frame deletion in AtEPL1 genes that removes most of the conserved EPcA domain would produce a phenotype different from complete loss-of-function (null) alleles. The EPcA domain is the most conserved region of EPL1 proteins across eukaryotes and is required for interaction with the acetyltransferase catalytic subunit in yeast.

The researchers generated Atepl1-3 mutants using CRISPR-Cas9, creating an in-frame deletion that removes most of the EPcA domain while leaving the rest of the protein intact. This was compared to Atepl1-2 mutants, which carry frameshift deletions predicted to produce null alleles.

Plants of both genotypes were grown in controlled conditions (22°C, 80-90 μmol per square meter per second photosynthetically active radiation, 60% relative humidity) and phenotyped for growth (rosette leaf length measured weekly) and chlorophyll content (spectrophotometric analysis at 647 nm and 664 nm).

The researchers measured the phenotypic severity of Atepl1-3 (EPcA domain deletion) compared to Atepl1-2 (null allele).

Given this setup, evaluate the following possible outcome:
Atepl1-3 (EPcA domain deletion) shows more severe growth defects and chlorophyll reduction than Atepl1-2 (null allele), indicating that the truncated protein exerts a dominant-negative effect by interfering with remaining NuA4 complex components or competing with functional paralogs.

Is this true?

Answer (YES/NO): NO